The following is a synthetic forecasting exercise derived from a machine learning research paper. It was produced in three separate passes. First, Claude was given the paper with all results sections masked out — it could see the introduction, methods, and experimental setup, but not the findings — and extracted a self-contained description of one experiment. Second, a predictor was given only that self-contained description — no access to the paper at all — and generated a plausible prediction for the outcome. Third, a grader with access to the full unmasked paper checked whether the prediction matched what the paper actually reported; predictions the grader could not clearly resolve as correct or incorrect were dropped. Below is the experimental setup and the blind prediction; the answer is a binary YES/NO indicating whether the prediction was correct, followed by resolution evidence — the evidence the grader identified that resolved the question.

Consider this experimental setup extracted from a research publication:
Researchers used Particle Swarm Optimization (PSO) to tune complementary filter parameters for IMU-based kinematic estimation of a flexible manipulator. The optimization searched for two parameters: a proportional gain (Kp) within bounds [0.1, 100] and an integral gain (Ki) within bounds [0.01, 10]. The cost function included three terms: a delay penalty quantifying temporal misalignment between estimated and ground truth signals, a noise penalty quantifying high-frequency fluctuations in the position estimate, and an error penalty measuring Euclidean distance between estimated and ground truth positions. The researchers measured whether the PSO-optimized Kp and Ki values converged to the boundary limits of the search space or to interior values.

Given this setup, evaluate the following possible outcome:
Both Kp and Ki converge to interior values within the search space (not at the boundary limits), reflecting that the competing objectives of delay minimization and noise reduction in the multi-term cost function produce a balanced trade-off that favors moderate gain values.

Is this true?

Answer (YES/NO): YES